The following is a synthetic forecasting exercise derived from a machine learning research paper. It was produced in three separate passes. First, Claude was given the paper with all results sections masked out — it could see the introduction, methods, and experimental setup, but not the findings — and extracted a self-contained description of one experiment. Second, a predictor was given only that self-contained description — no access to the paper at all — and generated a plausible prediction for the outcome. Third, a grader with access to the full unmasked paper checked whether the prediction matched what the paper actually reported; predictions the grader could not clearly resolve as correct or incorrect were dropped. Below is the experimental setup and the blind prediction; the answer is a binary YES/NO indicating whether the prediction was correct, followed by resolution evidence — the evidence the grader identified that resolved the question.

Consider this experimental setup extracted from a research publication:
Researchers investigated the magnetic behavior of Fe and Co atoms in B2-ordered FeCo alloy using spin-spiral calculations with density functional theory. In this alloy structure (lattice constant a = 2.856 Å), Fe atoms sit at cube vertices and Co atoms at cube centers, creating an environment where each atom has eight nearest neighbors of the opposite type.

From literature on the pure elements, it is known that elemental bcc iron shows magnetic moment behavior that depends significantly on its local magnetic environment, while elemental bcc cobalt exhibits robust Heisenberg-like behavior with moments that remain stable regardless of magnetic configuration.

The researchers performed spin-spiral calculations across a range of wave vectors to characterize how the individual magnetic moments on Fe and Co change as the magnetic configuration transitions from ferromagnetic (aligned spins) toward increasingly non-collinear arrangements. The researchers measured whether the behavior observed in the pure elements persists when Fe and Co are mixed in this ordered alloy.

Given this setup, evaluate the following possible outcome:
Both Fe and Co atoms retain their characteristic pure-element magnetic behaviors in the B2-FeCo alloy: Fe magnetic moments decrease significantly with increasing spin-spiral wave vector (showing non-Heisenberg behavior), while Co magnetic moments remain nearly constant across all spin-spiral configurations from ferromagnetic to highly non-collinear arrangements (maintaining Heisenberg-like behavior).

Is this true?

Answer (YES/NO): NO